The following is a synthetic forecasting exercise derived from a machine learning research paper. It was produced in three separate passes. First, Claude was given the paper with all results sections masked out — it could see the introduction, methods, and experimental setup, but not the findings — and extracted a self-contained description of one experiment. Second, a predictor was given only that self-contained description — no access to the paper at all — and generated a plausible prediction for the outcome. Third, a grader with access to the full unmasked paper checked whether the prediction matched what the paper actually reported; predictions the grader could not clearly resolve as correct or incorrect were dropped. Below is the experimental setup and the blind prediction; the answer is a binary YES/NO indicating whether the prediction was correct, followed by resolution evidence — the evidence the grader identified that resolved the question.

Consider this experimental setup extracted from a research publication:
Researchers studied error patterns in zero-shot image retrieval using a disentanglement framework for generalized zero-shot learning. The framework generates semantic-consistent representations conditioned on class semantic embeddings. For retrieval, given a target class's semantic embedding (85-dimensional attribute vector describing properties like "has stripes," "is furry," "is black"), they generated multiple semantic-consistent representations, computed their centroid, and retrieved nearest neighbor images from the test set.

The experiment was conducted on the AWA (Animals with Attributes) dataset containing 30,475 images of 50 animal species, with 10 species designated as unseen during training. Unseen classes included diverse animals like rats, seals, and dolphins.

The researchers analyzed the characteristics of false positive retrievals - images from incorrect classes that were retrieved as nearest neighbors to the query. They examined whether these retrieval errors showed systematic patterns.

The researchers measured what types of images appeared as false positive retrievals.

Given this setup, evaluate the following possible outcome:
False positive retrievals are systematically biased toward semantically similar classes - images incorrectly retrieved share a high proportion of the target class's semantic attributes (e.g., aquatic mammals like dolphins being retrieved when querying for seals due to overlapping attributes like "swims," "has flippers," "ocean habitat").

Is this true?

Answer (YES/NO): NO